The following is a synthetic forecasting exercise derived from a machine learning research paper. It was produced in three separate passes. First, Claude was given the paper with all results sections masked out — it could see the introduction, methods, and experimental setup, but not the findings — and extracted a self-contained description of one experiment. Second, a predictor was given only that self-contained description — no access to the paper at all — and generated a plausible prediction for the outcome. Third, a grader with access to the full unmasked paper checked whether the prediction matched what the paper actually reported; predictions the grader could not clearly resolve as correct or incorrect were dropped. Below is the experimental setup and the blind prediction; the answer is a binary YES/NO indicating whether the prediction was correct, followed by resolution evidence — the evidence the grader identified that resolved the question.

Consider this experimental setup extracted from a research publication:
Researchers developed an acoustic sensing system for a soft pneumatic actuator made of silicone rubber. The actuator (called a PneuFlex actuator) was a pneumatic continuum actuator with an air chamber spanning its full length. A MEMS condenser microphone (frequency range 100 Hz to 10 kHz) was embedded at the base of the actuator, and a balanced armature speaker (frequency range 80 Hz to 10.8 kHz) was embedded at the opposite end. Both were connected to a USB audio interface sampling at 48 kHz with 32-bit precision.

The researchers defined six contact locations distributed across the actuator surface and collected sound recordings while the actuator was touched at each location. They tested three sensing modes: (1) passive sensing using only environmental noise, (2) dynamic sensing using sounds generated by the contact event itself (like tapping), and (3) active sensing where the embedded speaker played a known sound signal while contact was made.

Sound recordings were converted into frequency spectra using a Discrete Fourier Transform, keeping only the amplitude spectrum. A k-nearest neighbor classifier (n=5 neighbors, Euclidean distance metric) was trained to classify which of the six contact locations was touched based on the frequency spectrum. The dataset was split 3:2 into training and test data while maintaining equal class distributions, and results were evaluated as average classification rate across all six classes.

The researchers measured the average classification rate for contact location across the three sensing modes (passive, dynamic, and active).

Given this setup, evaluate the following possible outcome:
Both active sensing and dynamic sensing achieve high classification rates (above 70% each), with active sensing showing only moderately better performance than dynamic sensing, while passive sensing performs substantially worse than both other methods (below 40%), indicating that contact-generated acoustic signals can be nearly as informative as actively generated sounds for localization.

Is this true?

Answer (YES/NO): NO